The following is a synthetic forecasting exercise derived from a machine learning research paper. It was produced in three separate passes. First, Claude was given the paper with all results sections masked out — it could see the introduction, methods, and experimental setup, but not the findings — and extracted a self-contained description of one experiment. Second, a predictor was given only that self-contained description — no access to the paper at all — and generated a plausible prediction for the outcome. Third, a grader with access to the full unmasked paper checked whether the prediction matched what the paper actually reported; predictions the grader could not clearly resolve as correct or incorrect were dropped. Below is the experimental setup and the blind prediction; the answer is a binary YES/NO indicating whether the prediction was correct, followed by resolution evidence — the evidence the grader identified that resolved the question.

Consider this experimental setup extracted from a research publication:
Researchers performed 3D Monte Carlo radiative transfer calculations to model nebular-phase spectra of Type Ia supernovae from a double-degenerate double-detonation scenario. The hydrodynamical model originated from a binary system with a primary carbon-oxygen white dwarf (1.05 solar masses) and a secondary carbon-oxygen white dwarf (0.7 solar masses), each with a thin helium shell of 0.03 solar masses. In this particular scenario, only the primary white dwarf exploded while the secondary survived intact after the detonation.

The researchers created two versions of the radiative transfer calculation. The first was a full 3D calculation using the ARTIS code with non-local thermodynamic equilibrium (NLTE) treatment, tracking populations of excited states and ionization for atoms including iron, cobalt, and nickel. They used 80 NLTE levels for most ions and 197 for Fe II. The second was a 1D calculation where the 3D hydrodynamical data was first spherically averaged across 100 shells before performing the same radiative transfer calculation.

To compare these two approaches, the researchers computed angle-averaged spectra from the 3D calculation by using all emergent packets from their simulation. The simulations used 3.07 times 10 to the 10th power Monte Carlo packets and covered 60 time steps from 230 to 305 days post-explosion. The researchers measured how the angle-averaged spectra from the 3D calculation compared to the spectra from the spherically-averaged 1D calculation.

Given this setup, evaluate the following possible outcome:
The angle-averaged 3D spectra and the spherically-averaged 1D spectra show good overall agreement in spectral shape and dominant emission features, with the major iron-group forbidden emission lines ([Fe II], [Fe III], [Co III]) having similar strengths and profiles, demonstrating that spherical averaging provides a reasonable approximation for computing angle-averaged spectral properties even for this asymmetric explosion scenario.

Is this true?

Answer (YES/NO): YES